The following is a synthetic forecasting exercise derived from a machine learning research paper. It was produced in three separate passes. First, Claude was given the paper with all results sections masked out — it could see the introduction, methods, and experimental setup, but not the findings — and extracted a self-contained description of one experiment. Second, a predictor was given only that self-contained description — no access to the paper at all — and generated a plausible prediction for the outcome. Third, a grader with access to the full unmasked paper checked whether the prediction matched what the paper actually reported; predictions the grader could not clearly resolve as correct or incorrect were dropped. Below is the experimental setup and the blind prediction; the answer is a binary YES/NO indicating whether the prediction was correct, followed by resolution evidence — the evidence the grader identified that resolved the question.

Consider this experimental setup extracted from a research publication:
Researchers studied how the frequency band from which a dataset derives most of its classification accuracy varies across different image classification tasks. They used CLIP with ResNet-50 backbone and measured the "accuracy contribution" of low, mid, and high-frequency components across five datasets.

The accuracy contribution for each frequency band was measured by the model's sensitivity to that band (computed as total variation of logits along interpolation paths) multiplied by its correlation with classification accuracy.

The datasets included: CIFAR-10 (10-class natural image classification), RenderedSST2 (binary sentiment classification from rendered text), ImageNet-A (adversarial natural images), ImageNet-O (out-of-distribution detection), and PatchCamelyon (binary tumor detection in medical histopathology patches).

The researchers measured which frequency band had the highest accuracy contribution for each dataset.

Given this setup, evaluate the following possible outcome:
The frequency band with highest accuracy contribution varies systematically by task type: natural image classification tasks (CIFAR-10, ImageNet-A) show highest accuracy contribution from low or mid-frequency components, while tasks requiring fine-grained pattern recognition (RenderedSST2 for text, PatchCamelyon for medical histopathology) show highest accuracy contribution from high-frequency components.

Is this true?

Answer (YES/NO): NO